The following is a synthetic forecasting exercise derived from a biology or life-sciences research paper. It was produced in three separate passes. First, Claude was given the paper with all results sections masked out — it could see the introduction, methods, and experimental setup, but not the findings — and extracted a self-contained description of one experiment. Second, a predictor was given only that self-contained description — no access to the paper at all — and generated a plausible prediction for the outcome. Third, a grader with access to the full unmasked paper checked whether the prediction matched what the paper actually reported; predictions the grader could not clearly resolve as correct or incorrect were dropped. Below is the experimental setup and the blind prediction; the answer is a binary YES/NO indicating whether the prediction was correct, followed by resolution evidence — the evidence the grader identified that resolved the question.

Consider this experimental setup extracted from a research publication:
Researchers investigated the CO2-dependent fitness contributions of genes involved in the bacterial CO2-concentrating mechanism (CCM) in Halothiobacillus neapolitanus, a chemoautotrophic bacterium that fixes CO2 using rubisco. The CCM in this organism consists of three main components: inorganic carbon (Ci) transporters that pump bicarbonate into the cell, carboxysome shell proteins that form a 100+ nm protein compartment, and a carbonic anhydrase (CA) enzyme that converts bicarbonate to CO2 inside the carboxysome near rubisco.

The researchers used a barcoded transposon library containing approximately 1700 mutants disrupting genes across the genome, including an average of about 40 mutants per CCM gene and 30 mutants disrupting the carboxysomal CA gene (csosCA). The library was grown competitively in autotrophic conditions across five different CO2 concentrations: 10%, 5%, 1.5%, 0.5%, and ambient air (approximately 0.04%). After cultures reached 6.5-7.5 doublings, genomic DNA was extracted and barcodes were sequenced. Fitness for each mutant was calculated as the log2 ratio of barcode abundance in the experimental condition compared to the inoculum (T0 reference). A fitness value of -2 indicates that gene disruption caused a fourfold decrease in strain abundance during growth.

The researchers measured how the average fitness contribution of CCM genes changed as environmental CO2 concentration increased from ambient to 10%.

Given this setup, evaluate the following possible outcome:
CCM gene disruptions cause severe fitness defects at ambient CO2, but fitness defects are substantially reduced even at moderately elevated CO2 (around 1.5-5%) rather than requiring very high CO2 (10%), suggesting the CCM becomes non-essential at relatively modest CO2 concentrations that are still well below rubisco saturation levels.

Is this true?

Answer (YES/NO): NO